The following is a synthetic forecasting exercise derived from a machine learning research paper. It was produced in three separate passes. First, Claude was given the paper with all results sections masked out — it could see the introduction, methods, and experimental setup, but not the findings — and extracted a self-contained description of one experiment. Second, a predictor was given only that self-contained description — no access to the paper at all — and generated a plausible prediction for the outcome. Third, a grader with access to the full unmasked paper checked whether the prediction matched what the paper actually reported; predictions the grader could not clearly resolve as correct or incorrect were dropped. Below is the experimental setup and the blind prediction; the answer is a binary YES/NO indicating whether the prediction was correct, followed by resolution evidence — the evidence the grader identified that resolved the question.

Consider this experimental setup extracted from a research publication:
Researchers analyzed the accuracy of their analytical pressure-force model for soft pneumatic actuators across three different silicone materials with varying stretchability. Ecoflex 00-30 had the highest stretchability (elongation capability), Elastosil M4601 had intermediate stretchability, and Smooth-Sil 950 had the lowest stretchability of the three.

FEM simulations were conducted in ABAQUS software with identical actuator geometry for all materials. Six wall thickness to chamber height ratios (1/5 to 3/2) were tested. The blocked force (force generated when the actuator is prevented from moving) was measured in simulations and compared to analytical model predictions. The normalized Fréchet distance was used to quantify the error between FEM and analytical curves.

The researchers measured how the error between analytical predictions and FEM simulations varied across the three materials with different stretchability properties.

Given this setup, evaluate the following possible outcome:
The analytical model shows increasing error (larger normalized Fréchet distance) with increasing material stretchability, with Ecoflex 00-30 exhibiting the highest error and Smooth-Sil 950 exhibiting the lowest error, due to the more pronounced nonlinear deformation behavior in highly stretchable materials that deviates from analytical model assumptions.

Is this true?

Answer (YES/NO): NO